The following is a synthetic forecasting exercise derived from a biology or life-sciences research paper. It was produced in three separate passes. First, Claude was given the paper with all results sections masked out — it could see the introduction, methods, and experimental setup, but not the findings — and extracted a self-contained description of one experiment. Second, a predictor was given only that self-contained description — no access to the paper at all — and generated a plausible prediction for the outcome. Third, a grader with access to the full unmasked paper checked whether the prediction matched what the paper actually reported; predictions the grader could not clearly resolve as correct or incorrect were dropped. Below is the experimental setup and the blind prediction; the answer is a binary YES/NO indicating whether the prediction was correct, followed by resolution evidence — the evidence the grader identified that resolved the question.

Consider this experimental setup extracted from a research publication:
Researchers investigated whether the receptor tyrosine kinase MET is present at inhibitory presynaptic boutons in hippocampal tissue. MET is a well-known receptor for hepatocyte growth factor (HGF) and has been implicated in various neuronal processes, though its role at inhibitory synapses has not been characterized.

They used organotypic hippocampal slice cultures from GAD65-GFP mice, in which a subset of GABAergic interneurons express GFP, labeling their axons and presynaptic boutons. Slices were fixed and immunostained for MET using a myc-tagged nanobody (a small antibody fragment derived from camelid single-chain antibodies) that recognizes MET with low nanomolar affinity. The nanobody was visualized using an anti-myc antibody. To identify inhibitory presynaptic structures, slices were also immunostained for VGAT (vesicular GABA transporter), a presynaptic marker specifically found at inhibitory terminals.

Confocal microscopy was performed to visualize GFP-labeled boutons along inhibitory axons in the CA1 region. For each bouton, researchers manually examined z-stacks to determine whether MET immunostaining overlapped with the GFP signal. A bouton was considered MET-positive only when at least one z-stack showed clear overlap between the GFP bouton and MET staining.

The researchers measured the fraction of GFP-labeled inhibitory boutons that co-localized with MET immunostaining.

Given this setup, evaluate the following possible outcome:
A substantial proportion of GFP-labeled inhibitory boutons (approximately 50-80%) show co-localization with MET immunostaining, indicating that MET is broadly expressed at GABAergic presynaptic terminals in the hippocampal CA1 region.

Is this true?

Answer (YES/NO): NO